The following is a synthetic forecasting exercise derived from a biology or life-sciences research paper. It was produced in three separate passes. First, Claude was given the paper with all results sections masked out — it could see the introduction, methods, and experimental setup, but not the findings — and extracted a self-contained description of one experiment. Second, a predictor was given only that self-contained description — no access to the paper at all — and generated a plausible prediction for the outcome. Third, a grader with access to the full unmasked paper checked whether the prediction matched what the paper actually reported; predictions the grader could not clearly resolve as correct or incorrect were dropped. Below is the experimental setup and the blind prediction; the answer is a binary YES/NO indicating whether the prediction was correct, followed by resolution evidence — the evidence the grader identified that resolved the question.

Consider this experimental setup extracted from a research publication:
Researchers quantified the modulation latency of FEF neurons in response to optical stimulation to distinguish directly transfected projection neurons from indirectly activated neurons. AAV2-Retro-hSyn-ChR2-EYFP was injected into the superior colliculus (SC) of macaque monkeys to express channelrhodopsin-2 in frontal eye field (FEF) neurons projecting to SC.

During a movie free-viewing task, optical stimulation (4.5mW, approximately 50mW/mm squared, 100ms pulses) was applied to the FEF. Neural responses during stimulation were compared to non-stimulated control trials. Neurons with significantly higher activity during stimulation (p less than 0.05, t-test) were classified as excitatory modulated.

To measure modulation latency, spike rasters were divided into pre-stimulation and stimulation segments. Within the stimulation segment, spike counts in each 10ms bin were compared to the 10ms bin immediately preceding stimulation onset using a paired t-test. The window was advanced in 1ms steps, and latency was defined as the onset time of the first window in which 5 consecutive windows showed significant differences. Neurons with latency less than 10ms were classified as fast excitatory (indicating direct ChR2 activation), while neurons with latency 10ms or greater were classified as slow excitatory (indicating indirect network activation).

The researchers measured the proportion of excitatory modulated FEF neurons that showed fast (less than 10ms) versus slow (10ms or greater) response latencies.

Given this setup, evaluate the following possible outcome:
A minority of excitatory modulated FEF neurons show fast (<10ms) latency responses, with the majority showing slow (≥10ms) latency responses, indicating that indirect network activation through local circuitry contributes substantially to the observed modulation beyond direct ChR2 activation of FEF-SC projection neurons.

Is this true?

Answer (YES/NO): NO